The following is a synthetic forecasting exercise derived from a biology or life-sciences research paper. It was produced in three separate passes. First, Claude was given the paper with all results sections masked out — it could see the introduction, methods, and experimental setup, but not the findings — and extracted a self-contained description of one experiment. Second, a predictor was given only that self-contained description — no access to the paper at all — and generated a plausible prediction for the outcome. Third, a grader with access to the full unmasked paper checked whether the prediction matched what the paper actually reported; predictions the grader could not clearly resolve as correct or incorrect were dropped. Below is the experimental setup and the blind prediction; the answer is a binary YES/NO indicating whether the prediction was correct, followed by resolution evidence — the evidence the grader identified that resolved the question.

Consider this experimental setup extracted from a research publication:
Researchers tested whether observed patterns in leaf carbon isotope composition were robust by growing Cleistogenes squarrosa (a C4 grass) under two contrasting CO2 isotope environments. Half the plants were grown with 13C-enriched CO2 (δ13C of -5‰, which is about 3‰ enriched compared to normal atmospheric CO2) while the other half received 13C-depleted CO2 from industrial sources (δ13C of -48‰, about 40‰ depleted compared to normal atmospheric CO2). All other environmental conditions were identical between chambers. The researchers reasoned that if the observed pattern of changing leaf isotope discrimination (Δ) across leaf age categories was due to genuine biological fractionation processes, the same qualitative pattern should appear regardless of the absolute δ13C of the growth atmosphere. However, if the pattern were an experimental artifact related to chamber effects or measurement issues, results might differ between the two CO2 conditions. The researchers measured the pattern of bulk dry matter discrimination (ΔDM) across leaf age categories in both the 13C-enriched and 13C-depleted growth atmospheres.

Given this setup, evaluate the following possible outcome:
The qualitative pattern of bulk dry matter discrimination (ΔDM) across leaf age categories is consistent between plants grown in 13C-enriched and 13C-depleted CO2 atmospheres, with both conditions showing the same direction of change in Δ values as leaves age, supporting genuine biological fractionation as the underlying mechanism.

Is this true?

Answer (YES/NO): YES